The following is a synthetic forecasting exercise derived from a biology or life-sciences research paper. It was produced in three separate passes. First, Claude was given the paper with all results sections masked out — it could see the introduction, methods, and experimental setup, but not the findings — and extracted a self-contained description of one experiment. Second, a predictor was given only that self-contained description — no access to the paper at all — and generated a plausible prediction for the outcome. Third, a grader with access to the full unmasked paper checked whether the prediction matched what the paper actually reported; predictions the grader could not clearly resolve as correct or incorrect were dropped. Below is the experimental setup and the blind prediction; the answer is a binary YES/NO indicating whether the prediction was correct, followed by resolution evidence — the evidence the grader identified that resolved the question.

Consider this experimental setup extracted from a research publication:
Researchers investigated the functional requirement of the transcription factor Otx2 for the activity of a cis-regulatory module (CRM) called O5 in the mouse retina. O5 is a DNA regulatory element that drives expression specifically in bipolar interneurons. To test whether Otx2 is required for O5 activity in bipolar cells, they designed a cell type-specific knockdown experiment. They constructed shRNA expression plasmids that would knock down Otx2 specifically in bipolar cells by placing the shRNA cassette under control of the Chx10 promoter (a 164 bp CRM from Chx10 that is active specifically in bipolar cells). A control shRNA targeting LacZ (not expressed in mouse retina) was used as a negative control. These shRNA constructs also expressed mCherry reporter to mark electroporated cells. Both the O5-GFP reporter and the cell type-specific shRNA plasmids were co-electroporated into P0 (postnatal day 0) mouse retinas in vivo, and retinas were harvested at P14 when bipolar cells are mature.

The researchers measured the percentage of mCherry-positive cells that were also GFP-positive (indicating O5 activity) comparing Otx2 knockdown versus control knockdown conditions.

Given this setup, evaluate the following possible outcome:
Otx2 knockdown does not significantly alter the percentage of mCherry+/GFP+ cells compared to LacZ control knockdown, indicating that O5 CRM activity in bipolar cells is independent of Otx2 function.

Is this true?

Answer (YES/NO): NO